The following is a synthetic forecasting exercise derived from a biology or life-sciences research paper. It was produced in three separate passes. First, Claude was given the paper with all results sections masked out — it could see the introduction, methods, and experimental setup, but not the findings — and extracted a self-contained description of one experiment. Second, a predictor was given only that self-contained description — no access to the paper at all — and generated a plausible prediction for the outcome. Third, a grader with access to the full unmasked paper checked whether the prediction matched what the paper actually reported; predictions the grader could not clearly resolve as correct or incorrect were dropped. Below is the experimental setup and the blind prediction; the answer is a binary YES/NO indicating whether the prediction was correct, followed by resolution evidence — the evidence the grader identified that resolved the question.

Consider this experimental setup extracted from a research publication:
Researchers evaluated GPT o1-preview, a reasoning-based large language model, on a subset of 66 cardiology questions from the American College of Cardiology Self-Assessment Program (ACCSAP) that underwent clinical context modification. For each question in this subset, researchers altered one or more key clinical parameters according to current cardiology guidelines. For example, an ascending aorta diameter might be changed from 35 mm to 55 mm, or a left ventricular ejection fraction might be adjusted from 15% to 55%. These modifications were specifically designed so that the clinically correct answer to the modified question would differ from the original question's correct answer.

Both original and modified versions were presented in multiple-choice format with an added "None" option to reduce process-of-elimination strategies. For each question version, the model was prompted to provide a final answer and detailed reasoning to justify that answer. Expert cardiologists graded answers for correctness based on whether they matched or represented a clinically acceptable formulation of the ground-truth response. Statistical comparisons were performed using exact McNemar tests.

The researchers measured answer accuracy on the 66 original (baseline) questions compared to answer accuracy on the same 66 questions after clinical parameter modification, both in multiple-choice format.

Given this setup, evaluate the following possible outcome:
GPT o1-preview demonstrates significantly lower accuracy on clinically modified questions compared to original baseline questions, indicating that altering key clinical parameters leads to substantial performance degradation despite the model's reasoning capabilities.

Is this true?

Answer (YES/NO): YES